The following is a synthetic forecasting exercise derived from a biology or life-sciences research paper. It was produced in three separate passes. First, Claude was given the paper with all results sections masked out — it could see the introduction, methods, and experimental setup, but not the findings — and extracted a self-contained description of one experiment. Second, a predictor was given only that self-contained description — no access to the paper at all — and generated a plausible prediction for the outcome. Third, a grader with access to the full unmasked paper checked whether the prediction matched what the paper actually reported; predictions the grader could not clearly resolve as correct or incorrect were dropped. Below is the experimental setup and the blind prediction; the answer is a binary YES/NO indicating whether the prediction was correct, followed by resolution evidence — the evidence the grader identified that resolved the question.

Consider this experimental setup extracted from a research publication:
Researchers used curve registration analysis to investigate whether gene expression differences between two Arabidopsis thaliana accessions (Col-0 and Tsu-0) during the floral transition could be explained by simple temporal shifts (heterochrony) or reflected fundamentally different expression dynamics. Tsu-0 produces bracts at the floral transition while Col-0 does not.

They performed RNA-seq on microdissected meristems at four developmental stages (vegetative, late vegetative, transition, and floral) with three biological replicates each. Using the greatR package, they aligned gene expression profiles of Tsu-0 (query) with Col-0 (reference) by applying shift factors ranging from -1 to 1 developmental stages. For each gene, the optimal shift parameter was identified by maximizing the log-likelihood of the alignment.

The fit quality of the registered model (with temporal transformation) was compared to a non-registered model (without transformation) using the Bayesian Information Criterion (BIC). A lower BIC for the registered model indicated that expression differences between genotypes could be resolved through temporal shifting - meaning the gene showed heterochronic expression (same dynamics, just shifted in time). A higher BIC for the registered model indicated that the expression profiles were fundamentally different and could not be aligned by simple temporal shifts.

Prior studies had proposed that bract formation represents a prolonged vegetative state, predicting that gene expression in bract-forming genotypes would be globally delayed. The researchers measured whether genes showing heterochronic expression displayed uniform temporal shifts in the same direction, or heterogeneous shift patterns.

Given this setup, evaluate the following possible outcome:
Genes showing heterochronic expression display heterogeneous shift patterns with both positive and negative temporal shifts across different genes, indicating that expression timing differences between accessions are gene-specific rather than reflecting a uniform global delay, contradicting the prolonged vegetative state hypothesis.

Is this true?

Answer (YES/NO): YES